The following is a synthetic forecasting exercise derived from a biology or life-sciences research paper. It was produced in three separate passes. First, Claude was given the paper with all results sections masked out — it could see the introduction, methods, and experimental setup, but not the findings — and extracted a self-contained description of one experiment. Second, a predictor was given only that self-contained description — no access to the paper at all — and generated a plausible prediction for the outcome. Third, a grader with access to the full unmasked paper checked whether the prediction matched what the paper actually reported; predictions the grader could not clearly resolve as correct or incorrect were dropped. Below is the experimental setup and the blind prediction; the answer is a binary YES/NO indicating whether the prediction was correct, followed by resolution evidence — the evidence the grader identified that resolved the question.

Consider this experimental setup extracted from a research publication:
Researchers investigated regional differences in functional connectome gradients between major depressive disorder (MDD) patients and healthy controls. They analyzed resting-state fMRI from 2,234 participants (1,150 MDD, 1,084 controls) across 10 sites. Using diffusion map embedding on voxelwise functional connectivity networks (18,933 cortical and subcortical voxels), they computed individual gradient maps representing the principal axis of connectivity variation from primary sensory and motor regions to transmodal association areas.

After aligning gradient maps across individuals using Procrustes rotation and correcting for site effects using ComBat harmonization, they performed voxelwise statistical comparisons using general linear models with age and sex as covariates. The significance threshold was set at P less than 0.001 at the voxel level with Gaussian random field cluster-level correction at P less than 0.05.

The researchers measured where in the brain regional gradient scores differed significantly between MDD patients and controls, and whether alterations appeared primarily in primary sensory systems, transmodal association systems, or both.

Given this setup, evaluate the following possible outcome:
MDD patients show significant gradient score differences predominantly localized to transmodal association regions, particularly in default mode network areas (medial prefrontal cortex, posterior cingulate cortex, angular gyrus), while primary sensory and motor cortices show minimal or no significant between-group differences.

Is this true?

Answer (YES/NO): NO